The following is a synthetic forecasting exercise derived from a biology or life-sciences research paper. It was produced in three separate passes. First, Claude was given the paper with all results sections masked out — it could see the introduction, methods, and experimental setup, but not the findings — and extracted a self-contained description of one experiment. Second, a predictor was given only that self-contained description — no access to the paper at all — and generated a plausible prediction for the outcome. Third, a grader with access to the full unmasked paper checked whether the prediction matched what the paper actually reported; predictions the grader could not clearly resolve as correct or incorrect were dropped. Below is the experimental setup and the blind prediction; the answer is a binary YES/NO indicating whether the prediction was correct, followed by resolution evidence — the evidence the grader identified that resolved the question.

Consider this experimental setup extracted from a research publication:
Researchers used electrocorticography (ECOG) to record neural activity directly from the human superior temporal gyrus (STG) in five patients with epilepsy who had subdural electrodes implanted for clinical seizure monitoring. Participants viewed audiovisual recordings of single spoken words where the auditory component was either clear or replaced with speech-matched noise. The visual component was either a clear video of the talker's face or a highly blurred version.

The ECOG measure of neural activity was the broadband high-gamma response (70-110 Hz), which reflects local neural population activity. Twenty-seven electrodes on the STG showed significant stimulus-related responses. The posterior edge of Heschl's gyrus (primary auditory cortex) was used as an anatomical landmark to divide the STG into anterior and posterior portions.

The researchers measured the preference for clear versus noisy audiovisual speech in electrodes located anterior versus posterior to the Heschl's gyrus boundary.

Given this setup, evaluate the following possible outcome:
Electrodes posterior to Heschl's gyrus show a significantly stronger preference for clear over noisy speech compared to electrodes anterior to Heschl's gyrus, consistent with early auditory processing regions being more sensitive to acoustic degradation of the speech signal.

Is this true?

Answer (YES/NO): NO